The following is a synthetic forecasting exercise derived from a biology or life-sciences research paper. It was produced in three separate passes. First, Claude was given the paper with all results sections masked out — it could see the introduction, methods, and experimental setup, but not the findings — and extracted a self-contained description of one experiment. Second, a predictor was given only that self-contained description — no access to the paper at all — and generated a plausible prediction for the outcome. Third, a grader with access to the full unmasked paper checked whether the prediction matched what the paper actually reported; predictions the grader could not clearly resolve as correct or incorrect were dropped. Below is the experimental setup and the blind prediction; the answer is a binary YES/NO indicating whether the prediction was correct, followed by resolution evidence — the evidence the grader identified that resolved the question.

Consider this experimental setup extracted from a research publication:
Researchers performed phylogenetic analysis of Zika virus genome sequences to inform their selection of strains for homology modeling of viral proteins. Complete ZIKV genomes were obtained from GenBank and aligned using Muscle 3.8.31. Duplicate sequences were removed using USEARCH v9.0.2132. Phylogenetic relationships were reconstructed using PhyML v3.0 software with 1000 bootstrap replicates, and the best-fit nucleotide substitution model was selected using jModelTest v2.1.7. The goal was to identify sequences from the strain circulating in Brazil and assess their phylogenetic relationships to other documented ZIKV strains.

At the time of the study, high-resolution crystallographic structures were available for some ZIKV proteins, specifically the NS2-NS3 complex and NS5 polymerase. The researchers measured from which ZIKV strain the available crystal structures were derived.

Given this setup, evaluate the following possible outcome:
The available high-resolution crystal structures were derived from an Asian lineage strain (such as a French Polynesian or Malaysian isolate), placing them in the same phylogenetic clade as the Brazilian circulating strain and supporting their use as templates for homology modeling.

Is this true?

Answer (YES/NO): NO